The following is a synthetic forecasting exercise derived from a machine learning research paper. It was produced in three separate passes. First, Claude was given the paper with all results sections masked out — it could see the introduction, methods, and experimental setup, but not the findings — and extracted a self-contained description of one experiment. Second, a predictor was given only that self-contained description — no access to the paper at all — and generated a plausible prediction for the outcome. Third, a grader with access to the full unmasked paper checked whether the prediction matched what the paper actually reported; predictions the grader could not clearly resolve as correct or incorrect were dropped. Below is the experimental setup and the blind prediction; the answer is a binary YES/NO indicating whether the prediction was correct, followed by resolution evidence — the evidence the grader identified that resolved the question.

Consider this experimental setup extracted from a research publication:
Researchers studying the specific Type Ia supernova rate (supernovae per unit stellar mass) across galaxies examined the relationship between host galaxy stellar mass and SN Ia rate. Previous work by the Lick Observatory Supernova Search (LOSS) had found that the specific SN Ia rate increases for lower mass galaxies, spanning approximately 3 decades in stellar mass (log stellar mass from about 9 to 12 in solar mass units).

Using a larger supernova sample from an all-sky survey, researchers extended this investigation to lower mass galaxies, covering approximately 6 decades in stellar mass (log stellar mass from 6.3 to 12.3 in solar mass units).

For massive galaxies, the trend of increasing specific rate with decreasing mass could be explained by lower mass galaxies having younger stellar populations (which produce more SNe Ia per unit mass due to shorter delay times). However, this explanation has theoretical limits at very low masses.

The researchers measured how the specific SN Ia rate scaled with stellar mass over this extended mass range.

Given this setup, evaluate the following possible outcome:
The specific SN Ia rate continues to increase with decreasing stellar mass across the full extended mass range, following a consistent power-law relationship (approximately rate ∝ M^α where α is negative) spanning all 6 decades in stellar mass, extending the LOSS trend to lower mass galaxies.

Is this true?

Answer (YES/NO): YES